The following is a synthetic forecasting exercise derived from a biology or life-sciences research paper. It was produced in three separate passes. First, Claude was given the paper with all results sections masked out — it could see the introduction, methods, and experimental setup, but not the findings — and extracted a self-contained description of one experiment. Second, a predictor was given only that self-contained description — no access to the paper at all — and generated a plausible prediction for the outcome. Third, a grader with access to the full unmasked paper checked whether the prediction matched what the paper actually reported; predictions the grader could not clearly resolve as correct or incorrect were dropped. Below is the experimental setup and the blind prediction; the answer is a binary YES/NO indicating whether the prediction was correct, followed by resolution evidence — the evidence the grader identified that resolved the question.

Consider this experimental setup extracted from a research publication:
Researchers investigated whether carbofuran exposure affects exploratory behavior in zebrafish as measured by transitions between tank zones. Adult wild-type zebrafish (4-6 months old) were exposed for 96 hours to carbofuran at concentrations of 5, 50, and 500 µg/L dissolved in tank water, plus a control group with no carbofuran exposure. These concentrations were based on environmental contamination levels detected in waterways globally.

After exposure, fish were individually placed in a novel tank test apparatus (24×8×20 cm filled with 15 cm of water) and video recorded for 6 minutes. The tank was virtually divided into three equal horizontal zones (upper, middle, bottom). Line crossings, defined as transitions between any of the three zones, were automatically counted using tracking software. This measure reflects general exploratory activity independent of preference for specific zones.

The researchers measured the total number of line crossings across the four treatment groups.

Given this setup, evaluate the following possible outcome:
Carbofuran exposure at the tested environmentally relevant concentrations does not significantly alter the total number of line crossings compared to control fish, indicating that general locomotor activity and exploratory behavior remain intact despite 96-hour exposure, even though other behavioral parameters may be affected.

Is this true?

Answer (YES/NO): YES